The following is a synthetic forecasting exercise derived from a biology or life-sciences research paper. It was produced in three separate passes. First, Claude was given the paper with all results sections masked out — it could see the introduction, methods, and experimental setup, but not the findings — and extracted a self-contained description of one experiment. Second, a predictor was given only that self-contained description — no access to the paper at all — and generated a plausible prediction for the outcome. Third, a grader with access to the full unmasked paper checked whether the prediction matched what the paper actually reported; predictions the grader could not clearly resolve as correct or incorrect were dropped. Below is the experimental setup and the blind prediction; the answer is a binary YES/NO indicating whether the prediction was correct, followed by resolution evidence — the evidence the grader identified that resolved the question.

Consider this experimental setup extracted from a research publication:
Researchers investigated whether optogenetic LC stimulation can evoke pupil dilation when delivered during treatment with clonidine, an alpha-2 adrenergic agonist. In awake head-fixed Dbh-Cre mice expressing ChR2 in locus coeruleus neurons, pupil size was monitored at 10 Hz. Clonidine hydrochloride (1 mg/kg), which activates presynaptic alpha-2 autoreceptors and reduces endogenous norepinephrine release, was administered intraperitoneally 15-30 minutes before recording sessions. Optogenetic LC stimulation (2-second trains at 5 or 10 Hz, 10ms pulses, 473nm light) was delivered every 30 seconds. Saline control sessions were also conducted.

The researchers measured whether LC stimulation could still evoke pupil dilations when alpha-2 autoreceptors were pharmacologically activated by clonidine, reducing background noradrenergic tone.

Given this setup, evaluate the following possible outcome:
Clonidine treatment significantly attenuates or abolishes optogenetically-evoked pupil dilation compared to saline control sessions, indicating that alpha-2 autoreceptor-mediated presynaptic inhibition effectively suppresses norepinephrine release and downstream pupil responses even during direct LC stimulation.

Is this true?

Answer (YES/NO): YES